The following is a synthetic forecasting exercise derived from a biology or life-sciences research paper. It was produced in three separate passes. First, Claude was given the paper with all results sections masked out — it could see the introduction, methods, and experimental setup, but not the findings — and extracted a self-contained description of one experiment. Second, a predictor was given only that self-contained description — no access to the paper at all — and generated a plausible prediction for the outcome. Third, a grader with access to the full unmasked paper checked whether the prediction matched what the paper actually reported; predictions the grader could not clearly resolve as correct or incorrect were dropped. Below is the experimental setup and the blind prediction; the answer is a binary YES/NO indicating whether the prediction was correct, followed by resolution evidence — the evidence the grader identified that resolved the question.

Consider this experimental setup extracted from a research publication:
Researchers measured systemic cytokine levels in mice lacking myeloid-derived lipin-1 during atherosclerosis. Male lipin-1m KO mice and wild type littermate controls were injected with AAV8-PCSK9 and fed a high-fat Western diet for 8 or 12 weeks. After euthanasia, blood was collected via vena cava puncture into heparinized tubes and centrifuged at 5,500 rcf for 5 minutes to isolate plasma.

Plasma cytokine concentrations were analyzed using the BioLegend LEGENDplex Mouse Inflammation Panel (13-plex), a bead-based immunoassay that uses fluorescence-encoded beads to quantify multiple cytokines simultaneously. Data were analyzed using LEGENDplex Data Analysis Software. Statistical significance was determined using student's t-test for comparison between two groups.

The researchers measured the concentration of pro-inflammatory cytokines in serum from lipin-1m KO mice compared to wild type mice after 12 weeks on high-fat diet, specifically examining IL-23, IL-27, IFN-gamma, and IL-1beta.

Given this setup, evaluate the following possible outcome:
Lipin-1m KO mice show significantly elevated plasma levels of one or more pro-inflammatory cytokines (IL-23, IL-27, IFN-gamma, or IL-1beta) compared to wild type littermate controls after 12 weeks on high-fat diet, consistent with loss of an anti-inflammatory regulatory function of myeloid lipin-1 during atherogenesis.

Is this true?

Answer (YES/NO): YES